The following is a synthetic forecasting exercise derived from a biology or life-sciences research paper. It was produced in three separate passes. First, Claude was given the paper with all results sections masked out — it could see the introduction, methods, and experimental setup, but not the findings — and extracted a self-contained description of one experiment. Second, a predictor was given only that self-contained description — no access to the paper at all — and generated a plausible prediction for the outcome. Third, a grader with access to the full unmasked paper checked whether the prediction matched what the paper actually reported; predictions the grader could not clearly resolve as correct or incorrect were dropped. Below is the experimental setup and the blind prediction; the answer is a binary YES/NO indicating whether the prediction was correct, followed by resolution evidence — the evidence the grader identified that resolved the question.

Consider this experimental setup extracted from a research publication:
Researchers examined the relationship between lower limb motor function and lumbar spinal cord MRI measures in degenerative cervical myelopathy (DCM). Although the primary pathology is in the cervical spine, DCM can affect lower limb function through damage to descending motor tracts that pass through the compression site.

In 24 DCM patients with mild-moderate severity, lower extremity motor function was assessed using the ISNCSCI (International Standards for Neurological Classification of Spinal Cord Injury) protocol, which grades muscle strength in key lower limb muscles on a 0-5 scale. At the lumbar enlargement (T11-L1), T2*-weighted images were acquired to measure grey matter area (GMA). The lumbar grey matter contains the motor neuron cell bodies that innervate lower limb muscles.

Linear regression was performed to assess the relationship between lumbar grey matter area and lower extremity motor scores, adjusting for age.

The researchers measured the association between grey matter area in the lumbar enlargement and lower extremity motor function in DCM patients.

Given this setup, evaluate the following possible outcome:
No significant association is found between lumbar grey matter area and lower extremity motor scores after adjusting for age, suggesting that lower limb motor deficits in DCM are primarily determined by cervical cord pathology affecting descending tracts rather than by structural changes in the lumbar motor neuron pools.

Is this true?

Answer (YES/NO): YES